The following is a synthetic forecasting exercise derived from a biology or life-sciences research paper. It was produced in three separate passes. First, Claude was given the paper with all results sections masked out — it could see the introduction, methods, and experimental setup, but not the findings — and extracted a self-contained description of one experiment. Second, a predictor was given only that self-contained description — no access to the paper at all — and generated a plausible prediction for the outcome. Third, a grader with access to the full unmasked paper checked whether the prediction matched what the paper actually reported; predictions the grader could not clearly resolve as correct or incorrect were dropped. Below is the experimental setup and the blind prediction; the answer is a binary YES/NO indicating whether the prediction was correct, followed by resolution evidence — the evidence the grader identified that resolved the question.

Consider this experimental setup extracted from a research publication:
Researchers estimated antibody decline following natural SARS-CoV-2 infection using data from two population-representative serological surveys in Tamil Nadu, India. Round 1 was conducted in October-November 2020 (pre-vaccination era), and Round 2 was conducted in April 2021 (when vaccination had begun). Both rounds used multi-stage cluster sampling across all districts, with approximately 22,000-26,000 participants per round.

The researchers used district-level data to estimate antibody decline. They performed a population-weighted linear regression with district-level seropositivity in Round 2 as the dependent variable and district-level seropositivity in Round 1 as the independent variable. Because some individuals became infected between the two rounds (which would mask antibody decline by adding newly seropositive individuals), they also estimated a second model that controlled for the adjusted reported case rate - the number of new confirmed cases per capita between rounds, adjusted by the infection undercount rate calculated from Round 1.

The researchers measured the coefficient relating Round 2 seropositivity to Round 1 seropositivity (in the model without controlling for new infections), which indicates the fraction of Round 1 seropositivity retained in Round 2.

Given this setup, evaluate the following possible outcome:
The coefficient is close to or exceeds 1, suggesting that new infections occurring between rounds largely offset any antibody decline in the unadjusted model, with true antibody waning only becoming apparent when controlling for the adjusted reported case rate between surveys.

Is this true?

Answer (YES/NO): NO